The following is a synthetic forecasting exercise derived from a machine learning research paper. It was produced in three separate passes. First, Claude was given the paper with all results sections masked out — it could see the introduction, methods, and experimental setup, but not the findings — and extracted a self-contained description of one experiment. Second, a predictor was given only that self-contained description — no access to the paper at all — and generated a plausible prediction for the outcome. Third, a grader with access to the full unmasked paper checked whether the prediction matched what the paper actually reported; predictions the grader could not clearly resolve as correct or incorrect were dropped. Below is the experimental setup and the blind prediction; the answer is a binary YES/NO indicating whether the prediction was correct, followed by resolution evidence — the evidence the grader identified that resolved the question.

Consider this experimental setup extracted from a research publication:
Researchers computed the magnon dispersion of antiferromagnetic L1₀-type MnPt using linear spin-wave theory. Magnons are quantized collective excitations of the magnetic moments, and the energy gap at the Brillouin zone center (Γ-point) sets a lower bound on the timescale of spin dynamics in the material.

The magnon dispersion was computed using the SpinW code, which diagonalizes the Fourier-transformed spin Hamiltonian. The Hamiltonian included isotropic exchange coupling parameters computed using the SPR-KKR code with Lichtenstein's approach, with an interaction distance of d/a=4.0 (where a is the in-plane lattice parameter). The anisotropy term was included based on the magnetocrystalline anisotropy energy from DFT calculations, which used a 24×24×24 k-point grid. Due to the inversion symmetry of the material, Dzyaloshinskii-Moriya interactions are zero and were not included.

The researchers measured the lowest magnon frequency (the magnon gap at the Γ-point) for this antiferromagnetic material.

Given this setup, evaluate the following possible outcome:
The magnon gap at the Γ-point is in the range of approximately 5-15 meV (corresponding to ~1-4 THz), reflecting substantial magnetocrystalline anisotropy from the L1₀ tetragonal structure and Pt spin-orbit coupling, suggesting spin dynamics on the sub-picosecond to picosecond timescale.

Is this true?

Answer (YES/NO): YES